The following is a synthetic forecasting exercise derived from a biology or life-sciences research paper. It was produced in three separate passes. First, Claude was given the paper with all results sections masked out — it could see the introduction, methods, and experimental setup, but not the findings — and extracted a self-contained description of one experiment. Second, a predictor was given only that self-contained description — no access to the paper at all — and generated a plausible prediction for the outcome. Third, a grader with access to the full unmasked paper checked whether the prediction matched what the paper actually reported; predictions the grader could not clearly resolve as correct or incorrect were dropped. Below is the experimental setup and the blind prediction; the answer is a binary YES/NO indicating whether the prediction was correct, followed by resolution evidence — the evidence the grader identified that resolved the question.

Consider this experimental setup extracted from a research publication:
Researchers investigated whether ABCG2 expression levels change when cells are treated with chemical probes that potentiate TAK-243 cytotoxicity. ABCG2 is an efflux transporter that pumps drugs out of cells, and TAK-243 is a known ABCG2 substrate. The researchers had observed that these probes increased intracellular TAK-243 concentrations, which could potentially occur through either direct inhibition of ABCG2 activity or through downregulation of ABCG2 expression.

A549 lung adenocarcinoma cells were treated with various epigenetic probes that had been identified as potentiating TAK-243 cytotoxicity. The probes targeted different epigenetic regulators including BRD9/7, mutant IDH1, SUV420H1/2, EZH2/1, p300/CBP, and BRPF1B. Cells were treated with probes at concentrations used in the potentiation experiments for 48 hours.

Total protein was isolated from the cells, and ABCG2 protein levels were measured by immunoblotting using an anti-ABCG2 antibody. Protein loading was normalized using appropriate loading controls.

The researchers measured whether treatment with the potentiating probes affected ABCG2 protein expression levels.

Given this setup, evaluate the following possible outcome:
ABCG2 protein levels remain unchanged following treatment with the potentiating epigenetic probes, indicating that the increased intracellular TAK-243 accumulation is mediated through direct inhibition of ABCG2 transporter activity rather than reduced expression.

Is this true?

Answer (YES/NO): YES